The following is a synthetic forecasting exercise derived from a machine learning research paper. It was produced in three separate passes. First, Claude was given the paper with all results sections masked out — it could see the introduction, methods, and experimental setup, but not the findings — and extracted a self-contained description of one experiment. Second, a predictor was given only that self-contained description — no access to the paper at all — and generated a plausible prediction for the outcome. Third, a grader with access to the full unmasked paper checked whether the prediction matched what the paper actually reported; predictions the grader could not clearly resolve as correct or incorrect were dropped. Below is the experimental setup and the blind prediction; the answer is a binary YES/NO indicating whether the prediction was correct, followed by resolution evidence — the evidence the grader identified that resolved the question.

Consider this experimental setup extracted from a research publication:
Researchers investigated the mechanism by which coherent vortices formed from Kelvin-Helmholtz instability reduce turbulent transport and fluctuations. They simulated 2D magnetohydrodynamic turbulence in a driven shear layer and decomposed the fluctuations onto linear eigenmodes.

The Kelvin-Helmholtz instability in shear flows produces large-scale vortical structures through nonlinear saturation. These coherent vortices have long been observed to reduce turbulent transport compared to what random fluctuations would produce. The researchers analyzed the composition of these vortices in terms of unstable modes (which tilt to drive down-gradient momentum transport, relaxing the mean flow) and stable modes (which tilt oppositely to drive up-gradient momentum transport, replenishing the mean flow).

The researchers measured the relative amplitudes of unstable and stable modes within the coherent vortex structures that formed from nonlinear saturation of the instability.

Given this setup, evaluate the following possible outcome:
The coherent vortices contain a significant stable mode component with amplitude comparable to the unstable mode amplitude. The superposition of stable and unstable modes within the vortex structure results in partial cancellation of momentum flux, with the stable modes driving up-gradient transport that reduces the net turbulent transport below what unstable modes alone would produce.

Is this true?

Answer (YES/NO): YES